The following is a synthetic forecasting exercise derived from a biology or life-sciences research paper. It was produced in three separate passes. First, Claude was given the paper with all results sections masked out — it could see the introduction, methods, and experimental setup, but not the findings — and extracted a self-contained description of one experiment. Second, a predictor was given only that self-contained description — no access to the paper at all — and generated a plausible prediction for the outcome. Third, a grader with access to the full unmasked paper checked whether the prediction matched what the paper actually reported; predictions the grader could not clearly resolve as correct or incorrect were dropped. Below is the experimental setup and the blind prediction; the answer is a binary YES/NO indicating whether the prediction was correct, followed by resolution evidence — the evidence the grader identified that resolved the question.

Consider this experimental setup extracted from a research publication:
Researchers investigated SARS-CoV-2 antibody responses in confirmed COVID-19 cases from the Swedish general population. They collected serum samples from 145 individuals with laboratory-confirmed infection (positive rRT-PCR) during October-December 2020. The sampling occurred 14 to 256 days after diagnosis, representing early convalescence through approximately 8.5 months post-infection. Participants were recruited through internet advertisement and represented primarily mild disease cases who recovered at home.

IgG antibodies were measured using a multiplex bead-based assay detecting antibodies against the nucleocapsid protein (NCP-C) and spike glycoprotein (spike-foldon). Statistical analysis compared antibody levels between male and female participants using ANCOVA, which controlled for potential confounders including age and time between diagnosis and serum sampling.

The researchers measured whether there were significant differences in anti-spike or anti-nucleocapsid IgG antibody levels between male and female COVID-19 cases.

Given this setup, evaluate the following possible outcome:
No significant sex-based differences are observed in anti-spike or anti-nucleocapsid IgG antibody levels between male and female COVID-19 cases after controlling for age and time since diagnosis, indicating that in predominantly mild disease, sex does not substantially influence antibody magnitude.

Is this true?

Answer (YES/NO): YES